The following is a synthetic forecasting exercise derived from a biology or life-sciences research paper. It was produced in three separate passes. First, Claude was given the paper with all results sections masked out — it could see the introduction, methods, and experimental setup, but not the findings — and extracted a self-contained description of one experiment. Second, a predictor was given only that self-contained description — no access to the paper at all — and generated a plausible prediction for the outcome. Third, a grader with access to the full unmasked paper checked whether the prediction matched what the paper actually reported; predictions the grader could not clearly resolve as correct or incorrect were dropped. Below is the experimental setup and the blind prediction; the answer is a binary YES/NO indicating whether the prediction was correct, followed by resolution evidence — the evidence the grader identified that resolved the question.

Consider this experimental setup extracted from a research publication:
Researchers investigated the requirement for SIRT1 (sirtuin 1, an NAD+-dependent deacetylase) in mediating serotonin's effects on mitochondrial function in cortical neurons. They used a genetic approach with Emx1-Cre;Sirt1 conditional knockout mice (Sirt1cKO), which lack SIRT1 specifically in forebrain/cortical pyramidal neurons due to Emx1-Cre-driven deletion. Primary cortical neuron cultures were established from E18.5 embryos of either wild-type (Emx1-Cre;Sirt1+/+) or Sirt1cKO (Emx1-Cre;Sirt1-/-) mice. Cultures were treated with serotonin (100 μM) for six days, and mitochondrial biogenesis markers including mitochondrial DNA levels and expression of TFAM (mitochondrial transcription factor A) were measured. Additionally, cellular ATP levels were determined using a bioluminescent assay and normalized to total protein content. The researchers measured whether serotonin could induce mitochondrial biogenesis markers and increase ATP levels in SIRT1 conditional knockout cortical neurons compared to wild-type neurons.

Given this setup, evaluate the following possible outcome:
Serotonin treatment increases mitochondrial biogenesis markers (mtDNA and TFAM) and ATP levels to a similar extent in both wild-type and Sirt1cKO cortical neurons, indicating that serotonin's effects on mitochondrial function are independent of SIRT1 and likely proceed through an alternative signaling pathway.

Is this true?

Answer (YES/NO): NO